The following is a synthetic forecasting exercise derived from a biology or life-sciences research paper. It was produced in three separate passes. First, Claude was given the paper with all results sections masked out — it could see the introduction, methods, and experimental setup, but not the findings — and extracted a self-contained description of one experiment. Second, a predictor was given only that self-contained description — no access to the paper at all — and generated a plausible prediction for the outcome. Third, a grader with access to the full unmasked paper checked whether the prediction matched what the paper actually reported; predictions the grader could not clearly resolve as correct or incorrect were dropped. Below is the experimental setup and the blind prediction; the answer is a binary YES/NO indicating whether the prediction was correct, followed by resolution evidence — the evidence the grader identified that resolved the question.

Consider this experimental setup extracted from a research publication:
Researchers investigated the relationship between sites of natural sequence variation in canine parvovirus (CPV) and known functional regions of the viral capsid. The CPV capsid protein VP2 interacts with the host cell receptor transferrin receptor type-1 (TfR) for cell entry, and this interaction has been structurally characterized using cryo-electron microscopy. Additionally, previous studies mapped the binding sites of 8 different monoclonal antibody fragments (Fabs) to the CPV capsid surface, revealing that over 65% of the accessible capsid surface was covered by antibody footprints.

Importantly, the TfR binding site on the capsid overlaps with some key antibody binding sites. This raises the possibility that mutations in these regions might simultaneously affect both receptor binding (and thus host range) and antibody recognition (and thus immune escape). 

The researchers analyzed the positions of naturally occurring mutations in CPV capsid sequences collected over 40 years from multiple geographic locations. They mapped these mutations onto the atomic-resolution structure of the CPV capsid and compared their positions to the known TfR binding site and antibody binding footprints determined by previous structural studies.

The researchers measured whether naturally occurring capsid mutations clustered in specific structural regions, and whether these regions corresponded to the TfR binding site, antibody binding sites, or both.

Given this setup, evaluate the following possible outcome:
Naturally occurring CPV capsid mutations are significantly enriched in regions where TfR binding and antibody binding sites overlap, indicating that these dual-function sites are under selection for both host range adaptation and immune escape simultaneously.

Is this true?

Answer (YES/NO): NO